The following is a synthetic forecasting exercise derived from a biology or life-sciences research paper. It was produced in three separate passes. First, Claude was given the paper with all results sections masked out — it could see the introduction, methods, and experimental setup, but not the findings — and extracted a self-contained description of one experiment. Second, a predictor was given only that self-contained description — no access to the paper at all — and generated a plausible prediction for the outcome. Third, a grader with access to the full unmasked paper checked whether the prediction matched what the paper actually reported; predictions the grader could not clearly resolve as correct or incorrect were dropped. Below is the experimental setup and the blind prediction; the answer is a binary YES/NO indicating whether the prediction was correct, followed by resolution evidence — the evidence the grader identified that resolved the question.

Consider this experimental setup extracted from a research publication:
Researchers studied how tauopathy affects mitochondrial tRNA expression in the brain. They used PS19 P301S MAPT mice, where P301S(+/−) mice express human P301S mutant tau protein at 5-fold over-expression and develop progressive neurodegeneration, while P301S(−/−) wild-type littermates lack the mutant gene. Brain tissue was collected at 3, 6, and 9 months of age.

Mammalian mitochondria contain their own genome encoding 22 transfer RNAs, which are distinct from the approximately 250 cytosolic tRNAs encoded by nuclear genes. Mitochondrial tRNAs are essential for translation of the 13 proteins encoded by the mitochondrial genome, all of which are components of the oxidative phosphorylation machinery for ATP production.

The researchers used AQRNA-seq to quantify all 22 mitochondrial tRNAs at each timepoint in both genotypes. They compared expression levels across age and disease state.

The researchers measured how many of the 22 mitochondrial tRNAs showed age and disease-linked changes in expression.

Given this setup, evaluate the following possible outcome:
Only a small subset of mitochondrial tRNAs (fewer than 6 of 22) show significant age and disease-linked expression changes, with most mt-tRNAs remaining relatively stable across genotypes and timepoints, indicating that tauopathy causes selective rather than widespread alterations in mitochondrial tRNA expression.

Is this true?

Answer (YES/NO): NO